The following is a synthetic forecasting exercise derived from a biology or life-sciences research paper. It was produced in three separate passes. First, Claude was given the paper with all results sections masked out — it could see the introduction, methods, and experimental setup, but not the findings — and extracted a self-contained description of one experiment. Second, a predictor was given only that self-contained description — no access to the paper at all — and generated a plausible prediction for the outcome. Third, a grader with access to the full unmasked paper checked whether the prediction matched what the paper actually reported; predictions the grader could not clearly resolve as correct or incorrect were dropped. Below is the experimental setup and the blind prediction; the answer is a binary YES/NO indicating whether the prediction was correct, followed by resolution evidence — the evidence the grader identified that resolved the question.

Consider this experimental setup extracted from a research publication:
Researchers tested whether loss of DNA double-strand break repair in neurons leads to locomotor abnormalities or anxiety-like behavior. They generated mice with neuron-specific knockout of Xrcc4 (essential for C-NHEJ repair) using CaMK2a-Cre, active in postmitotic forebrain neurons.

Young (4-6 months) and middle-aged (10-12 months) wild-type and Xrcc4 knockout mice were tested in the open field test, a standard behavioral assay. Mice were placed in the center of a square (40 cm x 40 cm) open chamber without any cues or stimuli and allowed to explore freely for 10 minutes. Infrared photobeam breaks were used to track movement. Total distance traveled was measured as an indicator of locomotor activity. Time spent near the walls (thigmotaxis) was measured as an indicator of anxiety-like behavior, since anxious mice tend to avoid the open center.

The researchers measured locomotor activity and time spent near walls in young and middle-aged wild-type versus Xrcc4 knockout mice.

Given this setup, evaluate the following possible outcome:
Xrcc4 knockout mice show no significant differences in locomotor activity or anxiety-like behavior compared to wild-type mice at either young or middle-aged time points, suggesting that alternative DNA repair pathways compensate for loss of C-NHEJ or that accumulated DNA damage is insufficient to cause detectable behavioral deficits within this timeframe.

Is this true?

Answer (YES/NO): YES